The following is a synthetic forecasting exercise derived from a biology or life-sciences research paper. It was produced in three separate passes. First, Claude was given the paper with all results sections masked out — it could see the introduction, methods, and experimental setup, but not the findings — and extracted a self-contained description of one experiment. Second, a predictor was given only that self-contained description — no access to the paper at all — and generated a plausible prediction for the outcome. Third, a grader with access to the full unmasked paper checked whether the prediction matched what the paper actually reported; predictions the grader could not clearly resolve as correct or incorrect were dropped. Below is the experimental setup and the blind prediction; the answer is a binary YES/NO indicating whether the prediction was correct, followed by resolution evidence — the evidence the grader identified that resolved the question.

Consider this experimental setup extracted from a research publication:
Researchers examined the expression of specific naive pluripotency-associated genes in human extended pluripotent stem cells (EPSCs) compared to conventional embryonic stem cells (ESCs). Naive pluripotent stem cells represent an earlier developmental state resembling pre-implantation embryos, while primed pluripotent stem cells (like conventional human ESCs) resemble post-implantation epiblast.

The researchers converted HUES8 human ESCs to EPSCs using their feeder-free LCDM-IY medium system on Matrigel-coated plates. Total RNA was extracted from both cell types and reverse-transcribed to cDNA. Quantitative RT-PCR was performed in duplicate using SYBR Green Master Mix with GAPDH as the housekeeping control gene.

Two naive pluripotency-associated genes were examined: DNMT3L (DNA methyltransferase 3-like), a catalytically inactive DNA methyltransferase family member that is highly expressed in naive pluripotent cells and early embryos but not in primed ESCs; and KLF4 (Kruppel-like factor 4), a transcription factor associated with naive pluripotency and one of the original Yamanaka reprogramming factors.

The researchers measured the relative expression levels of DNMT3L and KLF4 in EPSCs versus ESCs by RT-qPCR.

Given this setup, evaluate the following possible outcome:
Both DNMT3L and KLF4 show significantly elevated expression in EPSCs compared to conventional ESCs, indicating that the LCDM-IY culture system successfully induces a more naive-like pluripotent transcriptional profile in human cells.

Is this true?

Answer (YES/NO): YES